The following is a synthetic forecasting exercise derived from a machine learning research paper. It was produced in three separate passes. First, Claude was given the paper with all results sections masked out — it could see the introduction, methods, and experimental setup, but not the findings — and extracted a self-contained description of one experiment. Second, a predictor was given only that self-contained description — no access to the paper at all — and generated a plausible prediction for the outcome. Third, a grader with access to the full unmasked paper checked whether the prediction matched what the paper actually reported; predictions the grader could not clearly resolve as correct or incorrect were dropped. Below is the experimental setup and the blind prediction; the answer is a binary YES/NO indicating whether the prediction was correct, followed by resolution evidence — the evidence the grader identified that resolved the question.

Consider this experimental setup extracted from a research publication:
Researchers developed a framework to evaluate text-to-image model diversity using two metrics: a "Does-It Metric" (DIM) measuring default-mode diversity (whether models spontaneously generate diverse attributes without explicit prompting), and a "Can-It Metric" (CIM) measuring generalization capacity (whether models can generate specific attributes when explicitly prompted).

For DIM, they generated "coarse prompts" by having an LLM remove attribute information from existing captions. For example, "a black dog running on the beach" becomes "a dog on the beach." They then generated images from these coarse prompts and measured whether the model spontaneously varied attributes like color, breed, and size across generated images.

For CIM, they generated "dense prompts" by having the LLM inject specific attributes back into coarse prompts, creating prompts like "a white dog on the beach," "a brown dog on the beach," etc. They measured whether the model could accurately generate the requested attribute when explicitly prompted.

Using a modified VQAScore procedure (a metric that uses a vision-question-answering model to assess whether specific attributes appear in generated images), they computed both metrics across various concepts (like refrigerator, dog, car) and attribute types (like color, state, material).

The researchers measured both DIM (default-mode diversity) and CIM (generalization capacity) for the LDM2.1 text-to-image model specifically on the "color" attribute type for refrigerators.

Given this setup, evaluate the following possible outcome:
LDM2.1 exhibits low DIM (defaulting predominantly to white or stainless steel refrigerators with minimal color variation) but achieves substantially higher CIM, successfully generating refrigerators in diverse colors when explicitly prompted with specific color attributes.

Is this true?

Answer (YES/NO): YES